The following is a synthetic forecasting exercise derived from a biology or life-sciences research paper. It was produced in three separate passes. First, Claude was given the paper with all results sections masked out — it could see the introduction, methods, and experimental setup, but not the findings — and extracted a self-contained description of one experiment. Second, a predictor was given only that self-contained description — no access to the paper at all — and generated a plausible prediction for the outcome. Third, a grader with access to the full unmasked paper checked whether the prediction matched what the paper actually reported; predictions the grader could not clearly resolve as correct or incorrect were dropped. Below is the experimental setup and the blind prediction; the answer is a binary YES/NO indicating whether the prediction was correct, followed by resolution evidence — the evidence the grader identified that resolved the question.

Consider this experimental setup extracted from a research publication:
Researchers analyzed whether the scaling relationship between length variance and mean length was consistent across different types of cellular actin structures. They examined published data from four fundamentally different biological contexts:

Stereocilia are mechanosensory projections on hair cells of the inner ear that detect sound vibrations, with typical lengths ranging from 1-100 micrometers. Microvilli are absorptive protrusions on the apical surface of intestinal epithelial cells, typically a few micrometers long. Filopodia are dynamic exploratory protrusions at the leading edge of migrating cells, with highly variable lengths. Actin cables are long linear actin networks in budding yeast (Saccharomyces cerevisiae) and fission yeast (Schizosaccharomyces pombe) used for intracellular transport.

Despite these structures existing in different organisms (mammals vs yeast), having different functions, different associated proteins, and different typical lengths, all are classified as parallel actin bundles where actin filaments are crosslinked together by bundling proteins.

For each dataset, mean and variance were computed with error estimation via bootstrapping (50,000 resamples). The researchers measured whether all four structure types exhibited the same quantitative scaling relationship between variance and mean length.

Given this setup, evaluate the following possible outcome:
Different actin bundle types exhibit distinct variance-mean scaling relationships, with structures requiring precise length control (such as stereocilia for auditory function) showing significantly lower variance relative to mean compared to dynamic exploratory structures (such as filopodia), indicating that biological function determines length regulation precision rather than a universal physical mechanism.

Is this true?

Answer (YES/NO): NO